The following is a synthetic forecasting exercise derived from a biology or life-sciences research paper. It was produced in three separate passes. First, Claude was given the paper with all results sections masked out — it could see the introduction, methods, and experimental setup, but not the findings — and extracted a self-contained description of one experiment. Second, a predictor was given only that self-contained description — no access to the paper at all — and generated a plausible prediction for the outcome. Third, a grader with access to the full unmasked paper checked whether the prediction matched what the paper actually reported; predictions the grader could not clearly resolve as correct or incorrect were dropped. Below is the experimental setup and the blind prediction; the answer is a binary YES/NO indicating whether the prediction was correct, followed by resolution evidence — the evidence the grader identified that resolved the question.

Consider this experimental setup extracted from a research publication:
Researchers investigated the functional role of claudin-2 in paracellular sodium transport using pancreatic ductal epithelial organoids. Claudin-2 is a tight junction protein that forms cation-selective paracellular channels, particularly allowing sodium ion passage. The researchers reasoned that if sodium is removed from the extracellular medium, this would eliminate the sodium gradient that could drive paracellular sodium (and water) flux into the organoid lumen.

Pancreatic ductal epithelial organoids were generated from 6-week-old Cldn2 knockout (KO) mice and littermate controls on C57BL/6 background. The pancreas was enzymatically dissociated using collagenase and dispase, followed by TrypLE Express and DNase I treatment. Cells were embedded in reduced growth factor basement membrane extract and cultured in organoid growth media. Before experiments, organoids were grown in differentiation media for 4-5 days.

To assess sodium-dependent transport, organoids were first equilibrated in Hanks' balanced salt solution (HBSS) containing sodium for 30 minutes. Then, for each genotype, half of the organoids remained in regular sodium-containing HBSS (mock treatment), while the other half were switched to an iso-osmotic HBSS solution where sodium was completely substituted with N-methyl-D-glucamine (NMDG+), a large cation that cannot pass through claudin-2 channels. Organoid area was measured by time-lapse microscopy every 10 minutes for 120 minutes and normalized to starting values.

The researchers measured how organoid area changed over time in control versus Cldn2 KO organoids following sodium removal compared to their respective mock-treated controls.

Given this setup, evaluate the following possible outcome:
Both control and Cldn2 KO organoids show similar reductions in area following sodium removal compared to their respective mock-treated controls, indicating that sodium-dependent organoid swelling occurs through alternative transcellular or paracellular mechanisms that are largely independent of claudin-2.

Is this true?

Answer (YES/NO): NO